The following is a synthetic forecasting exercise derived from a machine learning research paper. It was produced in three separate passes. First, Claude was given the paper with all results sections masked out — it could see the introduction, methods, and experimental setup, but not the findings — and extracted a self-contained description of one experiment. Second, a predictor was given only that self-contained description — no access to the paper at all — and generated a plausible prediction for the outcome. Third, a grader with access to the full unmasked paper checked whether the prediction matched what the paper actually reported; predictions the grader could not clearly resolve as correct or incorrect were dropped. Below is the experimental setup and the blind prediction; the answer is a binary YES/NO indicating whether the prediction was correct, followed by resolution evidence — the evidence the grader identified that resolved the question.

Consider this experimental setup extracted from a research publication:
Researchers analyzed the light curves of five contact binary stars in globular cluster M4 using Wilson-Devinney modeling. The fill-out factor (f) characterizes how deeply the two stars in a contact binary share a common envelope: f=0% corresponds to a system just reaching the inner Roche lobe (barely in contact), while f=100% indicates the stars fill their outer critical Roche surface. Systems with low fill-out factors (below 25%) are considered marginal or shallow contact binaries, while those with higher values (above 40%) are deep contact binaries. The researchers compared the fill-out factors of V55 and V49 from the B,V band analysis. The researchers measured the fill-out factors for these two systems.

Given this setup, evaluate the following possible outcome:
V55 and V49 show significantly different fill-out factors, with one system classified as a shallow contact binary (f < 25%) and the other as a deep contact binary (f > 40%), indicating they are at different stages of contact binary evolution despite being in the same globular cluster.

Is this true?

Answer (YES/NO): NO